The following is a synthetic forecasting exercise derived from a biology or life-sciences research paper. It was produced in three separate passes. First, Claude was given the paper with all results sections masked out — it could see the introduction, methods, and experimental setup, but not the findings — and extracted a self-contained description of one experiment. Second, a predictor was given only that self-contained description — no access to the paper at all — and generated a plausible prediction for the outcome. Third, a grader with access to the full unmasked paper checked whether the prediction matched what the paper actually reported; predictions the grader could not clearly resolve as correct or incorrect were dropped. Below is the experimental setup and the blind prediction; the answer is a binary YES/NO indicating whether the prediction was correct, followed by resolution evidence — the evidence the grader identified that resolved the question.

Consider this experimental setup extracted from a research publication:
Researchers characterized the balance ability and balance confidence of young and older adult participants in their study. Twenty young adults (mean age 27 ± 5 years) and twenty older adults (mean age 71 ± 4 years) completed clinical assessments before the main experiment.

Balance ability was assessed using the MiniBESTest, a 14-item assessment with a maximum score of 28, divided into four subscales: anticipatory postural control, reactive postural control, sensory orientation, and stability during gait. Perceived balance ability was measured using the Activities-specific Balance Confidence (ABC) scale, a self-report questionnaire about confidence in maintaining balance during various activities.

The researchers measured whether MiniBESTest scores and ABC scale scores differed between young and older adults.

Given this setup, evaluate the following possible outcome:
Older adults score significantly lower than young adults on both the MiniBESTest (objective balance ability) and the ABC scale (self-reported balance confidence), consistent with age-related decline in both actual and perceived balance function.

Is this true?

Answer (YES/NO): NO